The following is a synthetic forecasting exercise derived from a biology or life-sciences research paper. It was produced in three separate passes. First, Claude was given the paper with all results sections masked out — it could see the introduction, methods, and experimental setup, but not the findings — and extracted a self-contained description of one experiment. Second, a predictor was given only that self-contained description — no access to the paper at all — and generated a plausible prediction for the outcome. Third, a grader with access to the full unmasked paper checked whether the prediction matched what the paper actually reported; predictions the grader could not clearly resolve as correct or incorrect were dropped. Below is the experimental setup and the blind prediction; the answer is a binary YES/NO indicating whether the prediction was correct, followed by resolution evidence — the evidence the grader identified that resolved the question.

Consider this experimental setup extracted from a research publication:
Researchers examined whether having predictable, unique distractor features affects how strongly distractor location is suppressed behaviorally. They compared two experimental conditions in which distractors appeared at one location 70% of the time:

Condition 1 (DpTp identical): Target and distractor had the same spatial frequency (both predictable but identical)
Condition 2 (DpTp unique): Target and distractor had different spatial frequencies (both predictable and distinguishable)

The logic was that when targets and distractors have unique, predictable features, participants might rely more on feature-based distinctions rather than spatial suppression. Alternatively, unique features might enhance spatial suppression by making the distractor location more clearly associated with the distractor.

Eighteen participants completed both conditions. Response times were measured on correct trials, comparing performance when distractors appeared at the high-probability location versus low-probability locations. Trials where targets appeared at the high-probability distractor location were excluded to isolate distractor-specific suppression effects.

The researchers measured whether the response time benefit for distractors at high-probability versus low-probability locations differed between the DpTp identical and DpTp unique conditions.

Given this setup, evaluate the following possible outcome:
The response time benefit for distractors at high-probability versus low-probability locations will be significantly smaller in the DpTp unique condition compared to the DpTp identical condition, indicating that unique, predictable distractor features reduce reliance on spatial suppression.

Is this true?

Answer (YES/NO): YES